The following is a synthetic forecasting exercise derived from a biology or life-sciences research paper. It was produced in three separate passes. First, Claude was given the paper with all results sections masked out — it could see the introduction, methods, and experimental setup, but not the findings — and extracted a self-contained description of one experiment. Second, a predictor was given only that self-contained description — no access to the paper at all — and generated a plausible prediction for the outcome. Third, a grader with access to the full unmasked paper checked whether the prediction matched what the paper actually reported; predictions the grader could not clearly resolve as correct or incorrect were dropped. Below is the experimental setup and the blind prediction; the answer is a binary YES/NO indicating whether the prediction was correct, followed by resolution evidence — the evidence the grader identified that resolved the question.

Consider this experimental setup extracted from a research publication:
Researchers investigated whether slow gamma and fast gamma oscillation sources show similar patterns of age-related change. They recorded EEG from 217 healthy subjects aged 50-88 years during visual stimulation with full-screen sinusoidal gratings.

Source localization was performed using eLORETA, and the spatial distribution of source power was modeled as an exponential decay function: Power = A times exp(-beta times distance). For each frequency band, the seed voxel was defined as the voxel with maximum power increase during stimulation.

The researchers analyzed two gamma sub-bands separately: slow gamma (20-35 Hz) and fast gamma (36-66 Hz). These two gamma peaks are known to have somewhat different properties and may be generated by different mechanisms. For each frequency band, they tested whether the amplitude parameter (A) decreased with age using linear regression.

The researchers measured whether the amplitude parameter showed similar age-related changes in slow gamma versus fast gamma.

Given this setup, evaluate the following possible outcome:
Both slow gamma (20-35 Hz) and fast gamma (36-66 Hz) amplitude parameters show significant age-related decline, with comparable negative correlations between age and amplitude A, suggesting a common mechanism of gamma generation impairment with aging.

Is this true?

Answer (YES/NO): NO